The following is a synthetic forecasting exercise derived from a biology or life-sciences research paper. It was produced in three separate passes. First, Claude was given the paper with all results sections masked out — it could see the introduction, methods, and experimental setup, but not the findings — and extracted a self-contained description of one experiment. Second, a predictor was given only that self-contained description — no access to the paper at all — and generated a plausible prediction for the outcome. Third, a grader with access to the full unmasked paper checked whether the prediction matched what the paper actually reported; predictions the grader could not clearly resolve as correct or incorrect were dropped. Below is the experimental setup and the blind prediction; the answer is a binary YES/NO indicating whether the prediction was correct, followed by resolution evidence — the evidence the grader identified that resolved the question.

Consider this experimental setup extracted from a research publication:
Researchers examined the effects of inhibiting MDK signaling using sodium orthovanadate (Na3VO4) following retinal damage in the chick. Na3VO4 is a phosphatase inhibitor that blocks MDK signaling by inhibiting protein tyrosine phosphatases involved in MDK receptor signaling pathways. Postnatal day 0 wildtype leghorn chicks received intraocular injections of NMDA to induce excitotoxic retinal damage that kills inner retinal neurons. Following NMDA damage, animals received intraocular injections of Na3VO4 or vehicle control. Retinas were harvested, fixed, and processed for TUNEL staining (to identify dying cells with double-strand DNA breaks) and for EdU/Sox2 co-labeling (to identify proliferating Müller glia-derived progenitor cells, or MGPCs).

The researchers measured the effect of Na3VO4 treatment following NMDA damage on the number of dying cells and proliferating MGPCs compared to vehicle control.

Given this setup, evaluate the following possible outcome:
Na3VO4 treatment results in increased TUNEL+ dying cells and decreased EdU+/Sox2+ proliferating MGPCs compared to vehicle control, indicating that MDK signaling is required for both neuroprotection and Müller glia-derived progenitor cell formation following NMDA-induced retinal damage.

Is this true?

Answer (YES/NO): YES